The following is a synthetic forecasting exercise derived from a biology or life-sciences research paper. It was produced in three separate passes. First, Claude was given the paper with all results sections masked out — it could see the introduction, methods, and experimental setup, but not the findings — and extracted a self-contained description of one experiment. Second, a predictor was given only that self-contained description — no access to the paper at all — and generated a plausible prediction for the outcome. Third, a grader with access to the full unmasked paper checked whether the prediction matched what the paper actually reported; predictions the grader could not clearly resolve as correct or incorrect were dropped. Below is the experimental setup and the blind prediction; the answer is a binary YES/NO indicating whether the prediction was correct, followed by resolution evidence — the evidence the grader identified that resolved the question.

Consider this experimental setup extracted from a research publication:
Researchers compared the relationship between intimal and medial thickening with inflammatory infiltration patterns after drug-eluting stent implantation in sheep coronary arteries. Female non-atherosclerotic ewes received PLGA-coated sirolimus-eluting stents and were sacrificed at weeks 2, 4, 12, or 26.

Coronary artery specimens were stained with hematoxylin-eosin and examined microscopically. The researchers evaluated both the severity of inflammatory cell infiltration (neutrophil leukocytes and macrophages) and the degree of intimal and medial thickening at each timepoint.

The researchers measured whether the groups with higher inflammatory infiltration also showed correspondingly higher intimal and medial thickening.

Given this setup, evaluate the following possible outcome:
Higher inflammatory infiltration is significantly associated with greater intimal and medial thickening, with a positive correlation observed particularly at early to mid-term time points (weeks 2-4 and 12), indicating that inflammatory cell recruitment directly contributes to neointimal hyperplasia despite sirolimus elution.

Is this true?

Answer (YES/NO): YES